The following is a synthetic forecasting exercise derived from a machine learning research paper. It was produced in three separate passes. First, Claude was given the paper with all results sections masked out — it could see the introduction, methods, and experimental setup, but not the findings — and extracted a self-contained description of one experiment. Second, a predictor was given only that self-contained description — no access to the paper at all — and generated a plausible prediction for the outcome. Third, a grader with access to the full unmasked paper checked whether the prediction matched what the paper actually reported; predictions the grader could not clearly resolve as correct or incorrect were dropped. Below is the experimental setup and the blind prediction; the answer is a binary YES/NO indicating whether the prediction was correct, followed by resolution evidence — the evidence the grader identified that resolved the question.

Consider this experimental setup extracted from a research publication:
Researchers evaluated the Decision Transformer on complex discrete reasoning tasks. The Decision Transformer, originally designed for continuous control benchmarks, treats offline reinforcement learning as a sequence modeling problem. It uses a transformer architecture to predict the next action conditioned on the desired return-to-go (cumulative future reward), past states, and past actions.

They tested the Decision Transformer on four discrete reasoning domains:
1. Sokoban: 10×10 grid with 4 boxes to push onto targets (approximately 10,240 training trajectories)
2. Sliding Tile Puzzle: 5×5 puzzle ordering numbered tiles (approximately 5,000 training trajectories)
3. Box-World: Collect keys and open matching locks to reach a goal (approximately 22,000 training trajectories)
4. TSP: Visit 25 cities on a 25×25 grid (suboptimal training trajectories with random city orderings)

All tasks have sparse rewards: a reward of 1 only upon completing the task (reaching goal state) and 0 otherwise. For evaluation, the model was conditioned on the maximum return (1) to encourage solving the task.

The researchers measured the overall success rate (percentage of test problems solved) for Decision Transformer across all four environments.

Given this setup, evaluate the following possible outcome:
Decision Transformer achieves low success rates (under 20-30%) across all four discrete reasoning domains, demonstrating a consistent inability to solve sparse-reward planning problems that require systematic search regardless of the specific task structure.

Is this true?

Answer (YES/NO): NO